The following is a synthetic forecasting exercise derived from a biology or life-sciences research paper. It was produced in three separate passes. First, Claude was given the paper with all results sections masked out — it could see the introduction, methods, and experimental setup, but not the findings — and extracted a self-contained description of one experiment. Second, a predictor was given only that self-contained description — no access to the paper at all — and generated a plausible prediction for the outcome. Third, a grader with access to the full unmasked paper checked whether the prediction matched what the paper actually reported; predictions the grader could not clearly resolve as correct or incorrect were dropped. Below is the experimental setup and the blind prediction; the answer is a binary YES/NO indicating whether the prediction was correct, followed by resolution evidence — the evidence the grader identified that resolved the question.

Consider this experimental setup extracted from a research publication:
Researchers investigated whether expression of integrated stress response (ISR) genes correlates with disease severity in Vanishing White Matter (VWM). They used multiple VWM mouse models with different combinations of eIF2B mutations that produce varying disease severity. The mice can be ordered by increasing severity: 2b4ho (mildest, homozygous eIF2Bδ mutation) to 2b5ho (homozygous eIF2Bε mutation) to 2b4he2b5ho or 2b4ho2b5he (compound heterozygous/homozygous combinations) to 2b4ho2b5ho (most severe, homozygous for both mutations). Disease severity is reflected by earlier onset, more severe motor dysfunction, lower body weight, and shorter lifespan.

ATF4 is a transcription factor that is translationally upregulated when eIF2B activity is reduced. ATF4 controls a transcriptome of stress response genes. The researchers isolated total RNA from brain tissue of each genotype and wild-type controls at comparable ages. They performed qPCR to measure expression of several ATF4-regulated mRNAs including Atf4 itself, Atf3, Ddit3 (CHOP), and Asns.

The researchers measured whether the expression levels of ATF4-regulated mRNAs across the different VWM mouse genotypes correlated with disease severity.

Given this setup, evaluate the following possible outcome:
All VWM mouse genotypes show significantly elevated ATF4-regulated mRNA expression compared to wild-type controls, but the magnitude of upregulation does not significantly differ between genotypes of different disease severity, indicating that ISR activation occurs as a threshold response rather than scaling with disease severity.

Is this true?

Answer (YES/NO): NO